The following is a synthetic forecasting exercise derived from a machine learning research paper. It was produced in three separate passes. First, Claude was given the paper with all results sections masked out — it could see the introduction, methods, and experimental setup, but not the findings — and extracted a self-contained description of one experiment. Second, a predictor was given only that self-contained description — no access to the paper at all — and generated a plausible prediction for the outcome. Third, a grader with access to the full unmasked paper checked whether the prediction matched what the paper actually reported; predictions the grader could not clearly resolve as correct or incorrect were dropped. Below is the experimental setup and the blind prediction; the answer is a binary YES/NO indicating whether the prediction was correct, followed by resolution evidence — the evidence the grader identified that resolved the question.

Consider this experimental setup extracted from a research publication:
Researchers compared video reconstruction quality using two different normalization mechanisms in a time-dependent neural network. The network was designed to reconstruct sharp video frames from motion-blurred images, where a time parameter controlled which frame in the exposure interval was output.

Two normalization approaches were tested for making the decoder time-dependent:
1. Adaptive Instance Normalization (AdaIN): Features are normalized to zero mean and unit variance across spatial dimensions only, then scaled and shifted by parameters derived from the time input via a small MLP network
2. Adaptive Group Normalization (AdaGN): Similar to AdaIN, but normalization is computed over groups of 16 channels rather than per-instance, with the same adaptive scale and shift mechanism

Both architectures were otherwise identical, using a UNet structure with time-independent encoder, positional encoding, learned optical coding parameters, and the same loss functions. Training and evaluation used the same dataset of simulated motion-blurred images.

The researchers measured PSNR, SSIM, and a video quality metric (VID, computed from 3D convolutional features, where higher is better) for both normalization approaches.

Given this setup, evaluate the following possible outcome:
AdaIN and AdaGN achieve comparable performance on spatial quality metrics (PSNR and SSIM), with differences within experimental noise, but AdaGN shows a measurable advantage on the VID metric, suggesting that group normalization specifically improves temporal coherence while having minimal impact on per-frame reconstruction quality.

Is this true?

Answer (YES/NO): NO